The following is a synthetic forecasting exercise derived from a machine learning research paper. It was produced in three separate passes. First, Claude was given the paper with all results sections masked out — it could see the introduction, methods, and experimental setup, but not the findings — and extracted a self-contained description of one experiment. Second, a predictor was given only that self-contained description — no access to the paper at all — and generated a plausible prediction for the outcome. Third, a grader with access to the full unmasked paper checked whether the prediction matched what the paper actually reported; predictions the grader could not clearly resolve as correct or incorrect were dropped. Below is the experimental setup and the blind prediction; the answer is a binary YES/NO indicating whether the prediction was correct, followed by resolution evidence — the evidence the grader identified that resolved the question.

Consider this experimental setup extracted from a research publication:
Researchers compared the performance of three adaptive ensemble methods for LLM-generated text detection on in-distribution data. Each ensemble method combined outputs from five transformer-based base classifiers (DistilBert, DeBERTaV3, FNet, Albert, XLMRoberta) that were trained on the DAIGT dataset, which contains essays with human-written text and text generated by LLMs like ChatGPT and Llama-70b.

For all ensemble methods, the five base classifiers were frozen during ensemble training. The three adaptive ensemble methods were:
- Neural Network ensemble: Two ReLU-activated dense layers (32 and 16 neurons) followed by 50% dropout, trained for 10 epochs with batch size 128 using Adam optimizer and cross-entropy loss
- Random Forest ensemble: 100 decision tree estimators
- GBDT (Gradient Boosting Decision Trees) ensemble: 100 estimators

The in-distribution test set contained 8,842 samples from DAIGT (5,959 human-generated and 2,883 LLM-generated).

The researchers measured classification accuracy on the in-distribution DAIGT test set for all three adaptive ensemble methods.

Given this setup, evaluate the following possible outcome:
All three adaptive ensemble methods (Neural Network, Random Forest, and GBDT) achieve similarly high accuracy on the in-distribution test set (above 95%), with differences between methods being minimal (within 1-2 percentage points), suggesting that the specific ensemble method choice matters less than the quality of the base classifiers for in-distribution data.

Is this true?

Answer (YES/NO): YES